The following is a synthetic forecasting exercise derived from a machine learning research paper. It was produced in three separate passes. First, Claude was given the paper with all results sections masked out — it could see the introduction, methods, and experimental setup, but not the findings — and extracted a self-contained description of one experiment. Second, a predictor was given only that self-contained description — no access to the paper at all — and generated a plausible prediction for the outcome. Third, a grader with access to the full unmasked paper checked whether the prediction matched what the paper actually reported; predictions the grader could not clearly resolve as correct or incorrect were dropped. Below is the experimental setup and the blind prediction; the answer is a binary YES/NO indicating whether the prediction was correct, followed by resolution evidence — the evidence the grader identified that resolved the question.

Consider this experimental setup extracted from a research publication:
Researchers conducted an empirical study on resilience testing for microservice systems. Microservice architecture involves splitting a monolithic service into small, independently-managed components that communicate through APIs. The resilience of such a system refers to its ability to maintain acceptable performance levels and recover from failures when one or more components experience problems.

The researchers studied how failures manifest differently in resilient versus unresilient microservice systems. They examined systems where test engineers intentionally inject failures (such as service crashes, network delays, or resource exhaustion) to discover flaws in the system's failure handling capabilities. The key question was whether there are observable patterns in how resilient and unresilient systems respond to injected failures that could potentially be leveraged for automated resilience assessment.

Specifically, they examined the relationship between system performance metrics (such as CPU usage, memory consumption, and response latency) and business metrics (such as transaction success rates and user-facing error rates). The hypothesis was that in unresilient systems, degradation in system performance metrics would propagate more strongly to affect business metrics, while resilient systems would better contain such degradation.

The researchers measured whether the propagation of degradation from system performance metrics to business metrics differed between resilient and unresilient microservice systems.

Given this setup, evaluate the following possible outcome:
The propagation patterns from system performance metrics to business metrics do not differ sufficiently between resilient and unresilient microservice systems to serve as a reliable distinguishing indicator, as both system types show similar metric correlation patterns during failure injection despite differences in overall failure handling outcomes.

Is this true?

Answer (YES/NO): NO